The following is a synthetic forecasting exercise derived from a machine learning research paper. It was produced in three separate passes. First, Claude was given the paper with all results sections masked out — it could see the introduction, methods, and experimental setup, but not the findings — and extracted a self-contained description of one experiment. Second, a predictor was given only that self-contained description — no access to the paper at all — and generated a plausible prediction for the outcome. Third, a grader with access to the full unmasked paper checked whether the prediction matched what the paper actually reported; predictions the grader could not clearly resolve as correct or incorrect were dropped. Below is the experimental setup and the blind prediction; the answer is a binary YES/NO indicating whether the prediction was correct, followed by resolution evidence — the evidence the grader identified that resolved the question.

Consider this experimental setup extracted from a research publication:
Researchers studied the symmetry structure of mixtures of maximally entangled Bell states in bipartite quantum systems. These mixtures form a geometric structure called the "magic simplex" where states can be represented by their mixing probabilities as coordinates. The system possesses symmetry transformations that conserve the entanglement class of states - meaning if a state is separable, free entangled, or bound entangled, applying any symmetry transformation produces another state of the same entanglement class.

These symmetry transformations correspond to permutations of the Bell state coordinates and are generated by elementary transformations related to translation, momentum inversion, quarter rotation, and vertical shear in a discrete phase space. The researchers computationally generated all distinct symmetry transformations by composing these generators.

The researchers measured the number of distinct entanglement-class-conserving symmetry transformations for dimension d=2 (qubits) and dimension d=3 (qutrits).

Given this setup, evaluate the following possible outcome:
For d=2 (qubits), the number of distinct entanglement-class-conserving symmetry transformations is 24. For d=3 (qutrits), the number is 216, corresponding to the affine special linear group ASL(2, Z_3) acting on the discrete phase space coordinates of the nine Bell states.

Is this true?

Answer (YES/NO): NO